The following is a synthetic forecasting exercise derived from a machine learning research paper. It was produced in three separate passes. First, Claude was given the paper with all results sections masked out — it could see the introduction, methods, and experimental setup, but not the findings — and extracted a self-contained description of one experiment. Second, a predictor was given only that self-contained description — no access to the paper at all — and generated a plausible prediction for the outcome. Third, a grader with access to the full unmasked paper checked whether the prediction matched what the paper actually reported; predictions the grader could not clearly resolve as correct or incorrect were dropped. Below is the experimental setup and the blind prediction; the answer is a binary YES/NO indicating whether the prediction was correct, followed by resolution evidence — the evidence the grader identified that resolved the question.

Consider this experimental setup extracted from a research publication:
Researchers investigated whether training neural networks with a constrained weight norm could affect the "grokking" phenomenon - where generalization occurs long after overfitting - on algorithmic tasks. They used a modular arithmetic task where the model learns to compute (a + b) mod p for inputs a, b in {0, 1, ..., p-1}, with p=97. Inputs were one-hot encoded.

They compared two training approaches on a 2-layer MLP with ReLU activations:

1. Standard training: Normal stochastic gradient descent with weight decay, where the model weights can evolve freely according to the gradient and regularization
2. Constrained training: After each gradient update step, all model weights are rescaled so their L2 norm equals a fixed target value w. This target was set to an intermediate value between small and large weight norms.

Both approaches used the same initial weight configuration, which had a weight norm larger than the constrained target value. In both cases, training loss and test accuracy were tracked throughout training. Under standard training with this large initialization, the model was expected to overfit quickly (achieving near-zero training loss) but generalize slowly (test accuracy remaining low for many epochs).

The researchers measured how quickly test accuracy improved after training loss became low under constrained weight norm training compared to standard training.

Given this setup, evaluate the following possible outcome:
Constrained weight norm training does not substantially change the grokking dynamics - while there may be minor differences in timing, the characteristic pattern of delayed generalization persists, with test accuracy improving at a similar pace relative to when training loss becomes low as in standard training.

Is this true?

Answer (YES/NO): NO